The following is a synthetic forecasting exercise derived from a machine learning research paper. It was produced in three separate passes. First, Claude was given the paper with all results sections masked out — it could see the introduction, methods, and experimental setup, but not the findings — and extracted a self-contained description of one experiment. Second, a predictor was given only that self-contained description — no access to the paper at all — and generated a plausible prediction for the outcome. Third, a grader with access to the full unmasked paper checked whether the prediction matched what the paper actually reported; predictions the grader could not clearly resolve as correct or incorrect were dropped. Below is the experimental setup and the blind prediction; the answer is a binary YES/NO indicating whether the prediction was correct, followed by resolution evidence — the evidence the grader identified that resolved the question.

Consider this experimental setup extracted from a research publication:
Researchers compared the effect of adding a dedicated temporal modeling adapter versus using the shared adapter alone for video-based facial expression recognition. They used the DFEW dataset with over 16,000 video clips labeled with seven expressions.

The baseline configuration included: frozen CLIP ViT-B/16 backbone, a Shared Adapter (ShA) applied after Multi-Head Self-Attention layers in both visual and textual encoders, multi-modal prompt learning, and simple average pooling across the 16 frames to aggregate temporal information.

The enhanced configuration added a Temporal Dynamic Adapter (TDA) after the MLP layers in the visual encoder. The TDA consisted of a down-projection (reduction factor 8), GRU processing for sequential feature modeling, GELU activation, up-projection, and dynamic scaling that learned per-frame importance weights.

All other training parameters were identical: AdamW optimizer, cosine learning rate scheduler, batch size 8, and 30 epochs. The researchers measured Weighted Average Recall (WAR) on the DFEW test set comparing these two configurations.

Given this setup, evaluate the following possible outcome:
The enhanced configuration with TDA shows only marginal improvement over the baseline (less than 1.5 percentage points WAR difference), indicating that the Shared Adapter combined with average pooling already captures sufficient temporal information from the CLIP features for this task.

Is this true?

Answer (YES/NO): NO